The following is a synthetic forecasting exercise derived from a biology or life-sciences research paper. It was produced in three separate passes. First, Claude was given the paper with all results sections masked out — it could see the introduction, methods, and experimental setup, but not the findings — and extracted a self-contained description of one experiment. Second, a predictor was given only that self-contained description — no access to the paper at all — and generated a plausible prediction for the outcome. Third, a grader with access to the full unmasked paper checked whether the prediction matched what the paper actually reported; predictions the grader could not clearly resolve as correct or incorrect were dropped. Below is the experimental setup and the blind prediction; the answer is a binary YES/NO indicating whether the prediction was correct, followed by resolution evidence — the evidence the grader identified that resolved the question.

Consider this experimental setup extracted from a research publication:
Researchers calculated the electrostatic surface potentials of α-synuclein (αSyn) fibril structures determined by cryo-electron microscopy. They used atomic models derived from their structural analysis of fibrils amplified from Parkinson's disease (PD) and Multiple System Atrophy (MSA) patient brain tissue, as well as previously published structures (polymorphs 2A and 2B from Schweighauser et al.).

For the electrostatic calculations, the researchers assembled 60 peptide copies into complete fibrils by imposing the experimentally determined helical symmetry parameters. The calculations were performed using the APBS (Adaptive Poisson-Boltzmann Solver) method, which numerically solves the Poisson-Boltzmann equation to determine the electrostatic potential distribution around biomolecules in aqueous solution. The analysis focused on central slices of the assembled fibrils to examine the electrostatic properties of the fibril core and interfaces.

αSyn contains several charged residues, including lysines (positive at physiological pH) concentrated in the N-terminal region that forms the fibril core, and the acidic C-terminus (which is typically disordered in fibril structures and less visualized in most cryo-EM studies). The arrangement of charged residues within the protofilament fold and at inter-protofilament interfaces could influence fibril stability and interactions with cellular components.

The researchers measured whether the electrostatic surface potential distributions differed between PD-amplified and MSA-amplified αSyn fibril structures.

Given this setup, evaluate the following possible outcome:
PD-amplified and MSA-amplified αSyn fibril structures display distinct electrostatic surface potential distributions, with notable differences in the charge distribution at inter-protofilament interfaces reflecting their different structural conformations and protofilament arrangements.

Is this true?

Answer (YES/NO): YES